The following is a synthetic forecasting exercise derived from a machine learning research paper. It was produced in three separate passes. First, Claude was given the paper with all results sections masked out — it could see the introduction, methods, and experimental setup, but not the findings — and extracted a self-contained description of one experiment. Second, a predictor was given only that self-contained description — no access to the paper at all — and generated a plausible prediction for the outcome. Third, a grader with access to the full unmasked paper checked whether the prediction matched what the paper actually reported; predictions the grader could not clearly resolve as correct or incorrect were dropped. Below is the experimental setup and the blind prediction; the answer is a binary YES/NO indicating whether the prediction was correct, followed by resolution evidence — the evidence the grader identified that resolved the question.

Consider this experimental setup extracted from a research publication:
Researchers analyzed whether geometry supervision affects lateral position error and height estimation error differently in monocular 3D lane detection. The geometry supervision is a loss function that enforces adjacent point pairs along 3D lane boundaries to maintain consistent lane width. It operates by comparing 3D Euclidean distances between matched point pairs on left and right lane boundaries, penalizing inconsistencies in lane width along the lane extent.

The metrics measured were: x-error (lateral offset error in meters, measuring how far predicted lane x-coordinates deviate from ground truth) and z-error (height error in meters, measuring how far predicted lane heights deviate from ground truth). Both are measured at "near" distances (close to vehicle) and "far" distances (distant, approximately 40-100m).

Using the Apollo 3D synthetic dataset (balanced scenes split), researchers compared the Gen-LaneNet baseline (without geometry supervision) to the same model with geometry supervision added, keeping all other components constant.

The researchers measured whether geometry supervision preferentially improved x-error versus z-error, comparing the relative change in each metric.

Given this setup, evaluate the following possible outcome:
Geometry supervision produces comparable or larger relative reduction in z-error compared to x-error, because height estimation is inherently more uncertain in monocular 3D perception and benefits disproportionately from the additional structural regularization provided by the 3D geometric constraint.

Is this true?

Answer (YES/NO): NO